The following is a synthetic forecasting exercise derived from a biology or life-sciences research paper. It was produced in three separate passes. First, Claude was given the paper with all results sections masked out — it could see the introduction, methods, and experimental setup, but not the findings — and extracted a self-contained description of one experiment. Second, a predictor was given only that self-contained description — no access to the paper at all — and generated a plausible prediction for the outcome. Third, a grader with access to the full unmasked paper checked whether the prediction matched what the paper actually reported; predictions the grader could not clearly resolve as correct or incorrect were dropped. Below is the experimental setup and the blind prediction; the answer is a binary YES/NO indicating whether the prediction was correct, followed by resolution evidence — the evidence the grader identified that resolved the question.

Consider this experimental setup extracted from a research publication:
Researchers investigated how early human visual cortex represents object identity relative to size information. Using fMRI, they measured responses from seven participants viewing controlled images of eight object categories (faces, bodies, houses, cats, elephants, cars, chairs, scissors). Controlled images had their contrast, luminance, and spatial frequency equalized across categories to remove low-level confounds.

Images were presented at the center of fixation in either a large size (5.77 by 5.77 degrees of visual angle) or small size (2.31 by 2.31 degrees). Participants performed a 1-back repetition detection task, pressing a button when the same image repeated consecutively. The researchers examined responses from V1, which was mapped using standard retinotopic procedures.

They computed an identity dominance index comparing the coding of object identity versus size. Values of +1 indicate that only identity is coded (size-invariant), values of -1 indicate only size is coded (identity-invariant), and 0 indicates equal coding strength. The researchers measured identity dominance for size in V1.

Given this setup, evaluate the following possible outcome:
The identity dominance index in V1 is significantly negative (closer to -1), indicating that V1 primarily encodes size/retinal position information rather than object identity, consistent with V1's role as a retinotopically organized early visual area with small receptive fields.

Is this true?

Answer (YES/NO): YES